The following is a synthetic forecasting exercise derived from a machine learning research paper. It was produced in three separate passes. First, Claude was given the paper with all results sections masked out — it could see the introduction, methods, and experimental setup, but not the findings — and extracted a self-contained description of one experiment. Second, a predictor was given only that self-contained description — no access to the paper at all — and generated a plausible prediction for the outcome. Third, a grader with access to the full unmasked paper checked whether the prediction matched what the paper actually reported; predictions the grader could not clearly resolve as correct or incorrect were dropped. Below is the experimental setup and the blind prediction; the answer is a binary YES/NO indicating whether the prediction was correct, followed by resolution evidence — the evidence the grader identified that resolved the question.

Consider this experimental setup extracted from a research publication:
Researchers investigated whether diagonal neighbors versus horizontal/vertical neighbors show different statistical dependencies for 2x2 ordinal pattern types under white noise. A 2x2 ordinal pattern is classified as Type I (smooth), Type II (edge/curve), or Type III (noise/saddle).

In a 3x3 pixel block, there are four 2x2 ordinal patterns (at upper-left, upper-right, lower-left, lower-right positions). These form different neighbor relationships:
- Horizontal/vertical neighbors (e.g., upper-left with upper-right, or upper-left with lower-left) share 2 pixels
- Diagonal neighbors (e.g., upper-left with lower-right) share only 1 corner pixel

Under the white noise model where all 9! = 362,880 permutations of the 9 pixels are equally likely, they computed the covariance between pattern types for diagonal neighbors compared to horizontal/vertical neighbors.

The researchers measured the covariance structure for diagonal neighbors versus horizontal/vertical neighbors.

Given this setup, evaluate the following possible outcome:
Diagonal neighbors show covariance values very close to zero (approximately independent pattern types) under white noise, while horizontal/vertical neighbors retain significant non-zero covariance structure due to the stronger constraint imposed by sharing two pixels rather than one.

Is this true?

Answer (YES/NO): YES